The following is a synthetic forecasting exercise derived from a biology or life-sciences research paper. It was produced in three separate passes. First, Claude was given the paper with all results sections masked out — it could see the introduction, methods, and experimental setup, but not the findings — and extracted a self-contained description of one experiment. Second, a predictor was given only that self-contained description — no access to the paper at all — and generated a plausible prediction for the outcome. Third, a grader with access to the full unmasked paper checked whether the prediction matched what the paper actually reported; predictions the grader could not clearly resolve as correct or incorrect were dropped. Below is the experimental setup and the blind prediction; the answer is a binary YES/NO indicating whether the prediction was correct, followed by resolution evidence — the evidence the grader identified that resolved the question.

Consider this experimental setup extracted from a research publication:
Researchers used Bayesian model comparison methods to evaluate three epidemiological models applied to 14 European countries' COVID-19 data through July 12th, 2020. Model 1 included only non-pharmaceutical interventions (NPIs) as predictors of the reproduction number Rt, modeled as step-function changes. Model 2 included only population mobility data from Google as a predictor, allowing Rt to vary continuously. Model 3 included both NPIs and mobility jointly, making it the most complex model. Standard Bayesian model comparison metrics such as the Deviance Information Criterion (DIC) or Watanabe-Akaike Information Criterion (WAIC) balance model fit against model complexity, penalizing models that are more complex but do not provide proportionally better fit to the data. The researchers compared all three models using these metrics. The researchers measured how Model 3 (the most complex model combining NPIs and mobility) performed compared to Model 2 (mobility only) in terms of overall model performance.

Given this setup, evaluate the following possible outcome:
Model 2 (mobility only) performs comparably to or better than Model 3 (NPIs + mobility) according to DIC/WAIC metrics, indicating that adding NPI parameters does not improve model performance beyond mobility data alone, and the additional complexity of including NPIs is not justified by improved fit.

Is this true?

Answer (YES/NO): YES